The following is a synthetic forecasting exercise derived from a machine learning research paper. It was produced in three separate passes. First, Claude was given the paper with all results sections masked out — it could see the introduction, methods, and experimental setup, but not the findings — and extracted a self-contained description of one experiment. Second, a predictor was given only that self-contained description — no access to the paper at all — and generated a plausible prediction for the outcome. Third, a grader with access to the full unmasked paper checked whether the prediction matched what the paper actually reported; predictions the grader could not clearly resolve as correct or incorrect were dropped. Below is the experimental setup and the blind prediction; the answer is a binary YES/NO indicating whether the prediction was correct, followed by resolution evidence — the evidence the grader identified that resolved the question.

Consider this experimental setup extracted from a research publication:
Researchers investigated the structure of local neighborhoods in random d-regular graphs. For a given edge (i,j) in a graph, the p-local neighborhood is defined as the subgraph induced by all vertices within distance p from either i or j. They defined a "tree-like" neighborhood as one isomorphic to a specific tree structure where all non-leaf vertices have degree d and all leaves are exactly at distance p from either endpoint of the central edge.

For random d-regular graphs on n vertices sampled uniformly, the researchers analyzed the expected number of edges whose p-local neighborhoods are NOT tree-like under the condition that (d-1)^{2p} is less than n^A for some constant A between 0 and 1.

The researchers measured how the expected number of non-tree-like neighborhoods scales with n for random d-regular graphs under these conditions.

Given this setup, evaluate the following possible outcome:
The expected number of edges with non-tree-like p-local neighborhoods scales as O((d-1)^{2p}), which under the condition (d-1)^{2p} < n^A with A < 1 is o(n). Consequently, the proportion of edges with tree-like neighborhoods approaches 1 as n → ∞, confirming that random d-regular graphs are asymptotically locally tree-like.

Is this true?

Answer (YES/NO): NO